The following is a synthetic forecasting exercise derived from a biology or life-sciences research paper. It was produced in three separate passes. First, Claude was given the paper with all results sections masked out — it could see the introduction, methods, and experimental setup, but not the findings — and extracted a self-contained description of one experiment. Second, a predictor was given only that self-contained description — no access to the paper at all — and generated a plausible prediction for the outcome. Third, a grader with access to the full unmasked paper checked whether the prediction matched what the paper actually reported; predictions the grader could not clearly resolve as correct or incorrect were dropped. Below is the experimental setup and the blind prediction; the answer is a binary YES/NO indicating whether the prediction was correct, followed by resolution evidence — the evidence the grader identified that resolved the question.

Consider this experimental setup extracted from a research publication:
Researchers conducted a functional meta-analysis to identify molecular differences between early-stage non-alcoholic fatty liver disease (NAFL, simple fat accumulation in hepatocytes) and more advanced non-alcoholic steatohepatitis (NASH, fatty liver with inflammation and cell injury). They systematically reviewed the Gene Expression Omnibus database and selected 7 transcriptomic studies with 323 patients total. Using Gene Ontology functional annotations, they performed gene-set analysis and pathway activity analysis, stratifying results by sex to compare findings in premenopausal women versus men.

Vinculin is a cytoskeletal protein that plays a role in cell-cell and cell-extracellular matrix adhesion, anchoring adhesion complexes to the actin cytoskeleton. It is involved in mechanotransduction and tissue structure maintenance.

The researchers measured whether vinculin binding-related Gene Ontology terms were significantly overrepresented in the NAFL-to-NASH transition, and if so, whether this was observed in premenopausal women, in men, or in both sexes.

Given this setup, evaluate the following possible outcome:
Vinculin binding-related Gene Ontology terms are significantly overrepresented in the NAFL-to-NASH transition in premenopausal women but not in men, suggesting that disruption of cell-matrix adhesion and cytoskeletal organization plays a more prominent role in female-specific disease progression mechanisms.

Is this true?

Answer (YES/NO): YES